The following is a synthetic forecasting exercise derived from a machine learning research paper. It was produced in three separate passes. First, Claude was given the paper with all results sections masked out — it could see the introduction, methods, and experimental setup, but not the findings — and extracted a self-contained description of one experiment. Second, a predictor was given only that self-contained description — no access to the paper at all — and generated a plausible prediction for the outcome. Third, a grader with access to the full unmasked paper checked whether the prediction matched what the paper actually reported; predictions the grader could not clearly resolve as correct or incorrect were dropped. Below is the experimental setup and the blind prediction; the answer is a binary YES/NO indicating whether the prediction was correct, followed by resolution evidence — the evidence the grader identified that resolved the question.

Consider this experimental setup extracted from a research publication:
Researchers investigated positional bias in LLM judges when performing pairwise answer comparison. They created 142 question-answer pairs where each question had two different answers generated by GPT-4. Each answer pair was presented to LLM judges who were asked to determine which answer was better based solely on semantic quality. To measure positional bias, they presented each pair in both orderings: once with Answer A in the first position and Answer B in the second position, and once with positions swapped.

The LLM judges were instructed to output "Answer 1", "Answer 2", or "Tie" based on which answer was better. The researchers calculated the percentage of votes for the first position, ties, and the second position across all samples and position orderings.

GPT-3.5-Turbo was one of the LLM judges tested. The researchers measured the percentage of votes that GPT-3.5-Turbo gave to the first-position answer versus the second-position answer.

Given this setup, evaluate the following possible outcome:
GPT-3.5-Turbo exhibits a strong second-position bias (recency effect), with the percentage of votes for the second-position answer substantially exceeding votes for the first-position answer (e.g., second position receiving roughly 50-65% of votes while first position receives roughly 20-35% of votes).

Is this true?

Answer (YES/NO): NO